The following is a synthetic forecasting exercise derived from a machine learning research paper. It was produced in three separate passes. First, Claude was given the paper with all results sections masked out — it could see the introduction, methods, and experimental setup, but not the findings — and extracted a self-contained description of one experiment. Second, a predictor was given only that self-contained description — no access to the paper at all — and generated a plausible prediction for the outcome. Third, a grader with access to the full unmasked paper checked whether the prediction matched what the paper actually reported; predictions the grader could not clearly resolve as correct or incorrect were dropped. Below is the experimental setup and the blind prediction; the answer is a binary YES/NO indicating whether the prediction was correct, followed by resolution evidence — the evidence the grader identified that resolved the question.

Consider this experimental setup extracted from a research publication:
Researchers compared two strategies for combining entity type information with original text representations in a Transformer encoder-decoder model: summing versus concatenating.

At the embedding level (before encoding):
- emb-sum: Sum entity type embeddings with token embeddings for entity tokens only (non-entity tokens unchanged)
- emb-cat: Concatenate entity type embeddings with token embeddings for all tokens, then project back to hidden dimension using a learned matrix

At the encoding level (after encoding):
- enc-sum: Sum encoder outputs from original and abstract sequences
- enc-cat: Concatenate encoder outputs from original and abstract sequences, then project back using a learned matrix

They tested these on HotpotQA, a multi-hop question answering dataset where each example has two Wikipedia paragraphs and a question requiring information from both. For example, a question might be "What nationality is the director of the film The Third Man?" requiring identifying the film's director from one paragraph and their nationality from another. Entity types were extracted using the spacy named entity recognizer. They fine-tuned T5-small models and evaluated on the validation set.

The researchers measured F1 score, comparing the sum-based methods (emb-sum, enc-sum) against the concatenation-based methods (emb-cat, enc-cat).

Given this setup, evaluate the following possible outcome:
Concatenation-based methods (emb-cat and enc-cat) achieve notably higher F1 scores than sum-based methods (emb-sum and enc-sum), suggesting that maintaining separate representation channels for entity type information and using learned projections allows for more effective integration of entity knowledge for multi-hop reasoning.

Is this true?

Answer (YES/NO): NO